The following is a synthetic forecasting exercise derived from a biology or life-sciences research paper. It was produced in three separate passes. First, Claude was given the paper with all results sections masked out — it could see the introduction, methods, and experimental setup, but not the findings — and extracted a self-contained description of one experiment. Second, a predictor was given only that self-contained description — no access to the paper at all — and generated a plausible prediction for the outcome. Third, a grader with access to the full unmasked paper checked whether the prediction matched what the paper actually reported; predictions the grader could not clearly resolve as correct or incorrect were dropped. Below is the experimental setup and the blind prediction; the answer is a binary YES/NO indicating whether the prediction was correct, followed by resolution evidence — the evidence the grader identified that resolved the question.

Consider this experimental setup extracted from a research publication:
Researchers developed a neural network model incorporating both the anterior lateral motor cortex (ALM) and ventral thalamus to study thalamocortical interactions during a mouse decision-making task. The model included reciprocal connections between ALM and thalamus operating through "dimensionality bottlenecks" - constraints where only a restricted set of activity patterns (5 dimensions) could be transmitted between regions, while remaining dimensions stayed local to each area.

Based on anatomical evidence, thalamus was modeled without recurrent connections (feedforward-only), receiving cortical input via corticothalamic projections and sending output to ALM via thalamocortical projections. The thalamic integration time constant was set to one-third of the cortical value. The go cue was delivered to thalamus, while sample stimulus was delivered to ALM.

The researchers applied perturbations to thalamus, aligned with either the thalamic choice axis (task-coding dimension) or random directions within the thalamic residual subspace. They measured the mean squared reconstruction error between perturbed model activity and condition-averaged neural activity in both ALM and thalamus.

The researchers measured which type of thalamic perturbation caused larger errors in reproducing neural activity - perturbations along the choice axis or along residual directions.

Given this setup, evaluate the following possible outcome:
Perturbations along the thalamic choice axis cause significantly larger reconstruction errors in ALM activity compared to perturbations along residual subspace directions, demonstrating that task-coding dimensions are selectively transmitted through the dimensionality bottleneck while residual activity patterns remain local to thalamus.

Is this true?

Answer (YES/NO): NO